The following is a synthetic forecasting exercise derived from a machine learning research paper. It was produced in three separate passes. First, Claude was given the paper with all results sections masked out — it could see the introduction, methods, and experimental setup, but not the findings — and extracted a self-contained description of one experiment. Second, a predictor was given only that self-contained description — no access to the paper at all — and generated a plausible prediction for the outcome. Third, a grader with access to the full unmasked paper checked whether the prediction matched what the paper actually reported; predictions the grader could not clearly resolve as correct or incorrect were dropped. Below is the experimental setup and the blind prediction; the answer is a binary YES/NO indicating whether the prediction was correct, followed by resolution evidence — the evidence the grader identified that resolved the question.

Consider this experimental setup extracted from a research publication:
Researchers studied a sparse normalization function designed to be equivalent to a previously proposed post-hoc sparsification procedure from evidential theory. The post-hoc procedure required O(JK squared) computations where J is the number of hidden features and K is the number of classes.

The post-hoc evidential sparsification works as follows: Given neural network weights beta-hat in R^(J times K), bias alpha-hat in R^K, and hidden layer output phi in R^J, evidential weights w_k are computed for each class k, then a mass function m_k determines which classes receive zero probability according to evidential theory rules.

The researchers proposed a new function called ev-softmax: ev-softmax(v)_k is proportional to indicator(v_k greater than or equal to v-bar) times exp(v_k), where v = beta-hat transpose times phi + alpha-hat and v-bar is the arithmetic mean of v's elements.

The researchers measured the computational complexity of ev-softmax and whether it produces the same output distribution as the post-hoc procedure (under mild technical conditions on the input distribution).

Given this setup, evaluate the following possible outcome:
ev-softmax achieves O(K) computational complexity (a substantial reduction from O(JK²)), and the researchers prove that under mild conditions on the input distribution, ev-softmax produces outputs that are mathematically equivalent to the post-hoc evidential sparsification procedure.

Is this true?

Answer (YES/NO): YES